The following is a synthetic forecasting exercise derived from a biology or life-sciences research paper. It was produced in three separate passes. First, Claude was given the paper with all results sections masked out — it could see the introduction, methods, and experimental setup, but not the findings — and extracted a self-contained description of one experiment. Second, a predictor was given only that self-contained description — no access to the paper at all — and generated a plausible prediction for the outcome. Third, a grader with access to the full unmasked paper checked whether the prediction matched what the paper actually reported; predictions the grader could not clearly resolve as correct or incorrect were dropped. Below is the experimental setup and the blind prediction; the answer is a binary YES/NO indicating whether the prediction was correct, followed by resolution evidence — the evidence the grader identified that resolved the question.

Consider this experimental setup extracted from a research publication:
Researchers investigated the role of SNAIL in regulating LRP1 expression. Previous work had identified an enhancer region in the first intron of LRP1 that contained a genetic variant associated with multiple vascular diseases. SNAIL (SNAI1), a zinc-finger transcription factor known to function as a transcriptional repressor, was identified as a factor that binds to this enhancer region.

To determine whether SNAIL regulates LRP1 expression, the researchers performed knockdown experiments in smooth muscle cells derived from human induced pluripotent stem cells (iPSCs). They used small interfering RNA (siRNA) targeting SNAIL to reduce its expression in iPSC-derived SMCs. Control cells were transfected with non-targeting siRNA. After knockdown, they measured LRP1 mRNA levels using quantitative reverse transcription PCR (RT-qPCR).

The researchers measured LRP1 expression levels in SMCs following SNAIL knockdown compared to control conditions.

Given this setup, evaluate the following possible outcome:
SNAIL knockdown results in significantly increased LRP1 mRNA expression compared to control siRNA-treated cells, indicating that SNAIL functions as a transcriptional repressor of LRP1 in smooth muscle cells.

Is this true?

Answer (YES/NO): YES